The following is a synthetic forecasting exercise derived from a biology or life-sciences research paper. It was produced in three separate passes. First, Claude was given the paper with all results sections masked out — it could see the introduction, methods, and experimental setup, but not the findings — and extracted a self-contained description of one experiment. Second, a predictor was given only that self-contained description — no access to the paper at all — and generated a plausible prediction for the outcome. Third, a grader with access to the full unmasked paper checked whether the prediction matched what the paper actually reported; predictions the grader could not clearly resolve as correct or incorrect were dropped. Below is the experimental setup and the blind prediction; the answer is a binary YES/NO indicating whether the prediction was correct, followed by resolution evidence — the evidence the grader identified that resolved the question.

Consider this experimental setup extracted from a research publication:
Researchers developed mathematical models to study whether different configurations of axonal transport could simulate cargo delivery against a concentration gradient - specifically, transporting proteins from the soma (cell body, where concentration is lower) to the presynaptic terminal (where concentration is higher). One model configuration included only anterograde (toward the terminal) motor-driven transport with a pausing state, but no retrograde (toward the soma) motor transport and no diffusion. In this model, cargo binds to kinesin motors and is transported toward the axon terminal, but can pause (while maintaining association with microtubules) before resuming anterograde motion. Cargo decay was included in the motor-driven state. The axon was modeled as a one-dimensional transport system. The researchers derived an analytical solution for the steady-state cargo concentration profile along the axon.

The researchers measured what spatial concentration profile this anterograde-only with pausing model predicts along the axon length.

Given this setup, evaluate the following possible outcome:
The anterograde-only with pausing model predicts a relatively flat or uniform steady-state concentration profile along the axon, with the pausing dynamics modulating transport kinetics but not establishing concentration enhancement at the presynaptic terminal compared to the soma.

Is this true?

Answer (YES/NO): NO